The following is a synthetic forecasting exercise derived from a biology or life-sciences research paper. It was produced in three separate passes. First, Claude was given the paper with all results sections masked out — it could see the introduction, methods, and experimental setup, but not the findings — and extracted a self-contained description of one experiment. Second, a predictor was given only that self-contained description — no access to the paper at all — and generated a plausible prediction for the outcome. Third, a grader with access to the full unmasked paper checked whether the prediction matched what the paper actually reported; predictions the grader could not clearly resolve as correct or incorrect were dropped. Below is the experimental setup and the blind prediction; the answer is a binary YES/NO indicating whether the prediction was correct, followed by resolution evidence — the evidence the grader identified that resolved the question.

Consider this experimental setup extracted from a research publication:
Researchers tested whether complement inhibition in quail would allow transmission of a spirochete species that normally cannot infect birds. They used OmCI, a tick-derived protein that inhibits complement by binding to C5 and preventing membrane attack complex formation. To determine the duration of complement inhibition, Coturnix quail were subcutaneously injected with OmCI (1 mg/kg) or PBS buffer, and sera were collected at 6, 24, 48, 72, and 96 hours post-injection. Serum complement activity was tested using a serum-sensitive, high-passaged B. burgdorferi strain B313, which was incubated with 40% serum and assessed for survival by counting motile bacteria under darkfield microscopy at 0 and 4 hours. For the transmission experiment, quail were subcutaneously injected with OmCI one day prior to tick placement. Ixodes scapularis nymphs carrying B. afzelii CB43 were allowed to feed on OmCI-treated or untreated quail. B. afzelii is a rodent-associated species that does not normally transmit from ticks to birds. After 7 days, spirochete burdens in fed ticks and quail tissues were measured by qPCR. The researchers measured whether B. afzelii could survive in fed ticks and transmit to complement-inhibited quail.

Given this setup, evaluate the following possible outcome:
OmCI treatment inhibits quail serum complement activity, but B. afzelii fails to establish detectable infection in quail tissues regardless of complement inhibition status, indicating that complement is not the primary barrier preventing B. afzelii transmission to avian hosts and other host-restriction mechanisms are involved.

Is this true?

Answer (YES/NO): NO